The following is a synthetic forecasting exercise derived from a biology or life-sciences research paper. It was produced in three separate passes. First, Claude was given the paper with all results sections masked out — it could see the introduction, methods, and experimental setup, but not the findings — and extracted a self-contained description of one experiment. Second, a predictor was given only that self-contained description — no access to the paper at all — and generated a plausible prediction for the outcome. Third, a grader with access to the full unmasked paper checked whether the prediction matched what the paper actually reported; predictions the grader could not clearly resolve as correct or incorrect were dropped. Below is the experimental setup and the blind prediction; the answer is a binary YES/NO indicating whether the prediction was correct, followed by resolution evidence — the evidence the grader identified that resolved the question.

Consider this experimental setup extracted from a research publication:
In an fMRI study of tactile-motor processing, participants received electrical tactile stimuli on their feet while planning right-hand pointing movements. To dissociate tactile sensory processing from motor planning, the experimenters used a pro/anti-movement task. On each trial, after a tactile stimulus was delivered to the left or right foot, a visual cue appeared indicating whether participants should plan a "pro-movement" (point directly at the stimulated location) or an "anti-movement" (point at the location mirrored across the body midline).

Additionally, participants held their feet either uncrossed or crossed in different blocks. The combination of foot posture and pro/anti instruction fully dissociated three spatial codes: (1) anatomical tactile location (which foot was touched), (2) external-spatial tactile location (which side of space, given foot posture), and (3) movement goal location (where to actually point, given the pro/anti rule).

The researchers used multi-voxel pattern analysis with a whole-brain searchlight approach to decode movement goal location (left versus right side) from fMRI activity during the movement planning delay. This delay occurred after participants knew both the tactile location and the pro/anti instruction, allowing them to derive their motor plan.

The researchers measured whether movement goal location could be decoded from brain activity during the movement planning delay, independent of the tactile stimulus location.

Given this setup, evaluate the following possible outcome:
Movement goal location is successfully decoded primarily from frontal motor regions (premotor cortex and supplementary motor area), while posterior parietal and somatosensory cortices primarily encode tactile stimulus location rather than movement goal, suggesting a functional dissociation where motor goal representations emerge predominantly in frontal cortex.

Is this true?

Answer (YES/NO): NO